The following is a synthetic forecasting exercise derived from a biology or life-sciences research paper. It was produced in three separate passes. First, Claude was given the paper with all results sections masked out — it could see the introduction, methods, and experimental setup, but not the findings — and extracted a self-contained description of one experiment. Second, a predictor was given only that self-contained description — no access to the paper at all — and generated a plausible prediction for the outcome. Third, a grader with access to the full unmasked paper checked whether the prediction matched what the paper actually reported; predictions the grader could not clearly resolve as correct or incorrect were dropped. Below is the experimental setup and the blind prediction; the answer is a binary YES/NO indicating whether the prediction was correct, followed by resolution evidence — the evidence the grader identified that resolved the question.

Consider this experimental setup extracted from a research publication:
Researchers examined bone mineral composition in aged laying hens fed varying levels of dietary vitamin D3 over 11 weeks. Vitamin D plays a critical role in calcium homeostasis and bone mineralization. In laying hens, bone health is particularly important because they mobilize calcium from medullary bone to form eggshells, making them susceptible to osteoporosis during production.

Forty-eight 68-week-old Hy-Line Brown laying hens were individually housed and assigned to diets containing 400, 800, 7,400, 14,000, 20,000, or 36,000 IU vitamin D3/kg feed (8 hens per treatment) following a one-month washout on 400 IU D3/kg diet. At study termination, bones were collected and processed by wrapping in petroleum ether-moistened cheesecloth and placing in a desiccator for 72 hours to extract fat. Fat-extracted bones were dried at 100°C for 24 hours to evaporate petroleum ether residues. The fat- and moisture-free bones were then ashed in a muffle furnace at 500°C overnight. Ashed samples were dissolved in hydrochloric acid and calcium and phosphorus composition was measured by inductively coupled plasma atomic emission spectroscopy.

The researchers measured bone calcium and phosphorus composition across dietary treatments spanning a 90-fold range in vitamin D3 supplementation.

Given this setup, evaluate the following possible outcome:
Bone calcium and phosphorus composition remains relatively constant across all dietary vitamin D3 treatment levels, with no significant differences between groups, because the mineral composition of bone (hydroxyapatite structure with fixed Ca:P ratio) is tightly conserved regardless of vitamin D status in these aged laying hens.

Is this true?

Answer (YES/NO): YES